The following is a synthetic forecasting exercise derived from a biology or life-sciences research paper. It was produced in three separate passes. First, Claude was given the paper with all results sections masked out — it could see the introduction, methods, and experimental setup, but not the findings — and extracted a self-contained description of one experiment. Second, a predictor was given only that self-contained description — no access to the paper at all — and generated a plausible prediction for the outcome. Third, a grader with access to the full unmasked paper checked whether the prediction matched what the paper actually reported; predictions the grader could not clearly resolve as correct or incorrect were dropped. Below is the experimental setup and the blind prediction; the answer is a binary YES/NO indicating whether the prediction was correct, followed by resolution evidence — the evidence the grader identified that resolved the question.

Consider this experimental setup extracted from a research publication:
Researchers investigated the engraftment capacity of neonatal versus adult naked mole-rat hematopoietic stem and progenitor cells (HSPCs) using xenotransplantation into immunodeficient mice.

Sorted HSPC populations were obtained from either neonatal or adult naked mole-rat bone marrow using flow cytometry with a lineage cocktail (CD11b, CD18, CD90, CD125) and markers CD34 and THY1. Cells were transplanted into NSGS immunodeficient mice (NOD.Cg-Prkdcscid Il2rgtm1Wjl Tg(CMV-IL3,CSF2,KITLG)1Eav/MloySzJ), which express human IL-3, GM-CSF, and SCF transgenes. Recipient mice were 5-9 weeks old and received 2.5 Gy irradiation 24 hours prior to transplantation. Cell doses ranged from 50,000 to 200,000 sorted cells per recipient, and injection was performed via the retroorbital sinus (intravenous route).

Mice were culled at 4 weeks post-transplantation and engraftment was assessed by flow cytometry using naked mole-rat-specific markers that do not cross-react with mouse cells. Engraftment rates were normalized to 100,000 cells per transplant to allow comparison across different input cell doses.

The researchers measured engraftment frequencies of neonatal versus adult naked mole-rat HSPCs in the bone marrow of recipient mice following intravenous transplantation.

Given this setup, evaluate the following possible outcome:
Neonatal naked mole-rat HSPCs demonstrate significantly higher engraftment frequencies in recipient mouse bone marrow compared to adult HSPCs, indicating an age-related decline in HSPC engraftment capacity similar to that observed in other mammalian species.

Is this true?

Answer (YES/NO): NO